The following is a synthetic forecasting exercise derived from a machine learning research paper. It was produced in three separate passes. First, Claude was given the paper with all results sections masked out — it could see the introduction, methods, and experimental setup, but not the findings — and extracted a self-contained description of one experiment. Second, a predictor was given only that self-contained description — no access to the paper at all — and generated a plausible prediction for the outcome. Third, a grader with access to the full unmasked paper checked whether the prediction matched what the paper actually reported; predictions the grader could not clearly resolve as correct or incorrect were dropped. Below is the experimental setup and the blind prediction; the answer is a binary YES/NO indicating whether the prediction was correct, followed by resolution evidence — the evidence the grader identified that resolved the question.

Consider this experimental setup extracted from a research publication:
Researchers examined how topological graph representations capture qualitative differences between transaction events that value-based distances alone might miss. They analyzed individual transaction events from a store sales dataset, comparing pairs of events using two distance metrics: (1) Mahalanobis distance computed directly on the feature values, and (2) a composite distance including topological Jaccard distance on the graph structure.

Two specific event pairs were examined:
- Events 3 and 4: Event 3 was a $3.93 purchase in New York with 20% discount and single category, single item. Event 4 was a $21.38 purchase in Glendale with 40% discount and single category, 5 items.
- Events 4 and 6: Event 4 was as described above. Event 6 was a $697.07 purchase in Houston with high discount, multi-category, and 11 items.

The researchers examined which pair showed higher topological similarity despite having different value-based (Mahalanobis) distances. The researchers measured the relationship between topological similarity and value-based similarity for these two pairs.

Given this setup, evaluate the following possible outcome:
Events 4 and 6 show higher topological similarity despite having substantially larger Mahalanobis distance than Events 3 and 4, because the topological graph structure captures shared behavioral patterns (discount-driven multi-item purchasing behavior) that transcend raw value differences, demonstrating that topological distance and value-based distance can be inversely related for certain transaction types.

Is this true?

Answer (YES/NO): YES